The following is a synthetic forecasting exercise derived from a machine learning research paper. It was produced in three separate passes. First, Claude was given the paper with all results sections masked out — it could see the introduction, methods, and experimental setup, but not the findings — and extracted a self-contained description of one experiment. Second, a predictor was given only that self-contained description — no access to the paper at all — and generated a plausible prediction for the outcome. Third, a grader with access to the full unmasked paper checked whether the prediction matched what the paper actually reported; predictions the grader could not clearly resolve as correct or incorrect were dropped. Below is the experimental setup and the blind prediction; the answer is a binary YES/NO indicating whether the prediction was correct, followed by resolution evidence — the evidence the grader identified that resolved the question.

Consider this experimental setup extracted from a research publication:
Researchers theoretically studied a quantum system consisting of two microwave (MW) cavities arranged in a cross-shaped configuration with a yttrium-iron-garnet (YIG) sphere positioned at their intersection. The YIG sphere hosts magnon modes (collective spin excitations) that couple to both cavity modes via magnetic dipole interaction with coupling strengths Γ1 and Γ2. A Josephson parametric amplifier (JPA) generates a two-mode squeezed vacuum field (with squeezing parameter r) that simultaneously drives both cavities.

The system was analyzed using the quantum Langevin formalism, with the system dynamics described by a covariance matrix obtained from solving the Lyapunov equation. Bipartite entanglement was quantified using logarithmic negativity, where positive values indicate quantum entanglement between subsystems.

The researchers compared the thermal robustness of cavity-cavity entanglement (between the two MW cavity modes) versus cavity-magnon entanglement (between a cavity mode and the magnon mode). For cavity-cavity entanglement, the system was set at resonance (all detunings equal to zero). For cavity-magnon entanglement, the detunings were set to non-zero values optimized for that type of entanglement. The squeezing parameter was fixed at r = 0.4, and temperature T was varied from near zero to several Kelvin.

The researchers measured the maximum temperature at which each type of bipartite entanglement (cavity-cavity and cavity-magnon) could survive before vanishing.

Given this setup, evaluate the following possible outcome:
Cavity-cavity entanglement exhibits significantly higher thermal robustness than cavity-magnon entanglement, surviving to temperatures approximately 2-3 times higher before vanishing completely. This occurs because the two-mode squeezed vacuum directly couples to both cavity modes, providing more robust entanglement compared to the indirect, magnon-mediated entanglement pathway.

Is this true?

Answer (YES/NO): NO